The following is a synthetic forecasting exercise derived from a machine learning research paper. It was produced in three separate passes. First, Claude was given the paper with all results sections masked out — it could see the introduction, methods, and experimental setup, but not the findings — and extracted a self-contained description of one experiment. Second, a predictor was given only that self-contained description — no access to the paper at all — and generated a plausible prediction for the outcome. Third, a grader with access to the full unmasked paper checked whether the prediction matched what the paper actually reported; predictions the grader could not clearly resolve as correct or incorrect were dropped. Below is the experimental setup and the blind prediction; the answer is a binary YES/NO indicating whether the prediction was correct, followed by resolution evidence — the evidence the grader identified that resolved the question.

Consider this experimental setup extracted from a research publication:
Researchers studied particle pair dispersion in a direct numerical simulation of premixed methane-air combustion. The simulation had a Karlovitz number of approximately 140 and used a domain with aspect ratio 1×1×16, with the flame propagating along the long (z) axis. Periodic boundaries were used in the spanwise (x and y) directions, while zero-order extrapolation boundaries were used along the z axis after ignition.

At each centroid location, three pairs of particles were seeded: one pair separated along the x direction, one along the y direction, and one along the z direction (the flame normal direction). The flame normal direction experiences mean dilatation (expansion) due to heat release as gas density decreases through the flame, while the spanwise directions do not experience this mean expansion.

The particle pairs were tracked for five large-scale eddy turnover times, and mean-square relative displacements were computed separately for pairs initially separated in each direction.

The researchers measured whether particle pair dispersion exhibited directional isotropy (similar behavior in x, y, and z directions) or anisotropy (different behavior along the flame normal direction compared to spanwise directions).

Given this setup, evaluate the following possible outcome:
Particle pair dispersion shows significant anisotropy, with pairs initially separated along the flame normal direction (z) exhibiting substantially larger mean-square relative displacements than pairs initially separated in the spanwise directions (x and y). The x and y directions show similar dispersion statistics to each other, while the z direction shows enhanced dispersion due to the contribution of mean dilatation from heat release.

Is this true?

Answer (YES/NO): NO